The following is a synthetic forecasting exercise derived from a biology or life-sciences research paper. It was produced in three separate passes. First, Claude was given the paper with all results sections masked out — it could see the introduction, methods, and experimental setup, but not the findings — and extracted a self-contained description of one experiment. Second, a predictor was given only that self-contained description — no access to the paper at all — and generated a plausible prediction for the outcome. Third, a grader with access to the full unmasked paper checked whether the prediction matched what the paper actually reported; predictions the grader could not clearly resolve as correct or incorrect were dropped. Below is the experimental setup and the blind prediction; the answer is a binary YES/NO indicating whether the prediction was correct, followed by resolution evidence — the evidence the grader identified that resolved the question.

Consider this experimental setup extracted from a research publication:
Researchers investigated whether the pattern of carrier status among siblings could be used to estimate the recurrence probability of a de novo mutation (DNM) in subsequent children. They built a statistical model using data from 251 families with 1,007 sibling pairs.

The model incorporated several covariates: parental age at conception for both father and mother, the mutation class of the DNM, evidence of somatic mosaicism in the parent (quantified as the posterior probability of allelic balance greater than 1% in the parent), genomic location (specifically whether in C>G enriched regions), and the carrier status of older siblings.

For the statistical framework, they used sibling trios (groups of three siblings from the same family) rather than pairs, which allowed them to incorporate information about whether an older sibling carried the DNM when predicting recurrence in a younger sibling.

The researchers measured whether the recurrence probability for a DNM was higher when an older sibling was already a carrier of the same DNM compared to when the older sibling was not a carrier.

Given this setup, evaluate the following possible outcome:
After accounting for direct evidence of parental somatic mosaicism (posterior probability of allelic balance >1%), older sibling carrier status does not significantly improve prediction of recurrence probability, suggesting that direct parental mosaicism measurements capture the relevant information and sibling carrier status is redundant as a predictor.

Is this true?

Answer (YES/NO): NO